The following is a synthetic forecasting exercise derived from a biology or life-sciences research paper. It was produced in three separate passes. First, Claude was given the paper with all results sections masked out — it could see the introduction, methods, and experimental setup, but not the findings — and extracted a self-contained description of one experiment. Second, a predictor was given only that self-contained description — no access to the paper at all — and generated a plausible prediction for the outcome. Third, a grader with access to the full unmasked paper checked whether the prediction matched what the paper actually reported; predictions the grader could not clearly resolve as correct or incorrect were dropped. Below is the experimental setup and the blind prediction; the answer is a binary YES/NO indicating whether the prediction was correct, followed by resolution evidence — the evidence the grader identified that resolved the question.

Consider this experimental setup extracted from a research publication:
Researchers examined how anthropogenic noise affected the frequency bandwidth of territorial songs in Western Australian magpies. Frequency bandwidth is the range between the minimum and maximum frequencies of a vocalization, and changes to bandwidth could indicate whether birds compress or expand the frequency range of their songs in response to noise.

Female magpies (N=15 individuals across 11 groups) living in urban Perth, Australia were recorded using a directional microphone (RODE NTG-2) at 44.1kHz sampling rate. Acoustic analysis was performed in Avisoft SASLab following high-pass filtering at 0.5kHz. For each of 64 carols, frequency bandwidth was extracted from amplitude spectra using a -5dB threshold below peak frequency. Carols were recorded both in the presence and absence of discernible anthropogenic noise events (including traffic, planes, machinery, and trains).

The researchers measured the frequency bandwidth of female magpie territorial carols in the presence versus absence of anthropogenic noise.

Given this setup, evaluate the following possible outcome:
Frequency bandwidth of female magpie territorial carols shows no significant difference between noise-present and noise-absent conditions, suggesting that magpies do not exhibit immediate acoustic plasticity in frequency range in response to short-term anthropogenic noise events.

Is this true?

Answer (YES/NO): YES